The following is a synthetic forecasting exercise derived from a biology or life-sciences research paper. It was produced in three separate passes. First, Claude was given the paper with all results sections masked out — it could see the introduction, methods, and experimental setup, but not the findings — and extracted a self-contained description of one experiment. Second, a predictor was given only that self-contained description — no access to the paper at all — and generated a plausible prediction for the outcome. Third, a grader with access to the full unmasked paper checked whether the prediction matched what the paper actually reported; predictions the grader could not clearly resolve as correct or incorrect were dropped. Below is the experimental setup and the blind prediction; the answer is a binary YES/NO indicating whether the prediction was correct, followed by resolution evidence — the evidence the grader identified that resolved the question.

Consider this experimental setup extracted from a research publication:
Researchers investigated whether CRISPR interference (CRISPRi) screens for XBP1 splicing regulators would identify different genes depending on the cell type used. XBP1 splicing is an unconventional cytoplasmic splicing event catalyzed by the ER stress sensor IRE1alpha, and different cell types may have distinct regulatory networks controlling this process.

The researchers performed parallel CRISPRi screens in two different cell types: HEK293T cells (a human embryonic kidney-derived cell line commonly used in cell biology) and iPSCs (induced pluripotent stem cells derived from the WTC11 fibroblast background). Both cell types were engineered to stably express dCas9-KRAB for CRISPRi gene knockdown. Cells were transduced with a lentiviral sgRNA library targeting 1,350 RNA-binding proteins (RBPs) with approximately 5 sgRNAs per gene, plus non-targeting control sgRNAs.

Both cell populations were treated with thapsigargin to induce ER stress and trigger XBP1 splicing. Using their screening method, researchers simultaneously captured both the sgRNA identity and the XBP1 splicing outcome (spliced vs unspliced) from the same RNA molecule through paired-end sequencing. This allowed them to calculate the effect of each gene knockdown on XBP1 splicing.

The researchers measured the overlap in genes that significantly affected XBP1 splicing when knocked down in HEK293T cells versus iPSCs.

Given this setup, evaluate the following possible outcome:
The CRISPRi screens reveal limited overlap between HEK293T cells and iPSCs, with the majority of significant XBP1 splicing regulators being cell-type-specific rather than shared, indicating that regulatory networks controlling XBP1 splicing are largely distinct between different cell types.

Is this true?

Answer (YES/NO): NO